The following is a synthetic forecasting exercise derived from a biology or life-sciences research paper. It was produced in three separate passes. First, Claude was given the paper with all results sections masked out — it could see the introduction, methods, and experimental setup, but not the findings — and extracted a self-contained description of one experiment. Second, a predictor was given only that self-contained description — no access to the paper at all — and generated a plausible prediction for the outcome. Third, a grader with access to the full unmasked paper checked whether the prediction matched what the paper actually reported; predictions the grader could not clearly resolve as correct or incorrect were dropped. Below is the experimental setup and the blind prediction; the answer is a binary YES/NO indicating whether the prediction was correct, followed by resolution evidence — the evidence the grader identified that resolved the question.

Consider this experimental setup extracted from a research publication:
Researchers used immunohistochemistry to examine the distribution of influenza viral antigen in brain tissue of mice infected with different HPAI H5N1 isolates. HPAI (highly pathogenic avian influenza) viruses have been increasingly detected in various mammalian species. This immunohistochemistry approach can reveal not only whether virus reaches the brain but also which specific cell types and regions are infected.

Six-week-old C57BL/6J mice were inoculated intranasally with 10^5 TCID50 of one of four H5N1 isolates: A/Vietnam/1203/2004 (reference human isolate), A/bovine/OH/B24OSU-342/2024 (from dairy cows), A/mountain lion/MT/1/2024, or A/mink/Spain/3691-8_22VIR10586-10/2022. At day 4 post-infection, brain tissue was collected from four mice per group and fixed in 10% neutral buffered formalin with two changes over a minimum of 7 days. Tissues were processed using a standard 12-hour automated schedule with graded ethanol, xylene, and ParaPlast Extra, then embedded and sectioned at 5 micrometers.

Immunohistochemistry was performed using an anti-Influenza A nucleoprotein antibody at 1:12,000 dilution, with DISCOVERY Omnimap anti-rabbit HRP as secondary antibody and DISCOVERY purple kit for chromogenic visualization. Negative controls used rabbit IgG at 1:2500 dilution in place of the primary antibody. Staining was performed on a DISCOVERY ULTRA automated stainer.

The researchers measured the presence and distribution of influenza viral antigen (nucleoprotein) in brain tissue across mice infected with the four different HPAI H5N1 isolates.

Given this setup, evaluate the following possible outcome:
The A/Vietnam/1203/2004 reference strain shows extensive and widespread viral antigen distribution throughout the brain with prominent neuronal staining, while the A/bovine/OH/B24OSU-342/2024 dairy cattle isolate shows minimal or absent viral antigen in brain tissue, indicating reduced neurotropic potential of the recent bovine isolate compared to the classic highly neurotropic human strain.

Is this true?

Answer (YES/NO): NO